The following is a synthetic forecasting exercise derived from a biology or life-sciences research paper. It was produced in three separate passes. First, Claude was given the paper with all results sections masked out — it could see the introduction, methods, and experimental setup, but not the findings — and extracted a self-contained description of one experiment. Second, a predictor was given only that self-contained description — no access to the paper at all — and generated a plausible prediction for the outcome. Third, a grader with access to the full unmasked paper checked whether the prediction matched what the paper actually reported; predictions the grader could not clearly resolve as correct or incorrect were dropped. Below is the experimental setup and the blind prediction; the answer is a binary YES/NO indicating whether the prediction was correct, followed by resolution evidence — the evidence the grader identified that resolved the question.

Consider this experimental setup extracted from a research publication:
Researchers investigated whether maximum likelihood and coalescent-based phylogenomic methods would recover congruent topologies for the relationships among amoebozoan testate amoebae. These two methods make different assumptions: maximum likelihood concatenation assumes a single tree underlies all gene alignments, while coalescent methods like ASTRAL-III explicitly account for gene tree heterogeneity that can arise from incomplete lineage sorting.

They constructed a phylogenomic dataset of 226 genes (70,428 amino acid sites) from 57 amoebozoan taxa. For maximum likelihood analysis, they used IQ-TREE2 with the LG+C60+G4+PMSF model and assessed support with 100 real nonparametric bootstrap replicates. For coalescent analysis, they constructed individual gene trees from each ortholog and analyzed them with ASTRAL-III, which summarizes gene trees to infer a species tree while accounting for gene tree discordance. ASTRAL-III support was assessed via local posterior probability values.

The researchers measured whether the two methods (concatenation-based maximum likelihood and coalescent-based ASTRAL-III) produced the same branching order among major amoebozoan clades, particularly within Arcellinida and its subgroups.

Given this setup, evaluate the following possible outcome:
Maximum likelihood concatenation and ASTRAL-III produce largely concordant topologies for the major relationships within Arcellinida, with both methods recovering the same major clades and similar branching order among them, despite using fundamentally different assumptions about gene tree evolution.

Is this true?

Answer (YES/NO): YES